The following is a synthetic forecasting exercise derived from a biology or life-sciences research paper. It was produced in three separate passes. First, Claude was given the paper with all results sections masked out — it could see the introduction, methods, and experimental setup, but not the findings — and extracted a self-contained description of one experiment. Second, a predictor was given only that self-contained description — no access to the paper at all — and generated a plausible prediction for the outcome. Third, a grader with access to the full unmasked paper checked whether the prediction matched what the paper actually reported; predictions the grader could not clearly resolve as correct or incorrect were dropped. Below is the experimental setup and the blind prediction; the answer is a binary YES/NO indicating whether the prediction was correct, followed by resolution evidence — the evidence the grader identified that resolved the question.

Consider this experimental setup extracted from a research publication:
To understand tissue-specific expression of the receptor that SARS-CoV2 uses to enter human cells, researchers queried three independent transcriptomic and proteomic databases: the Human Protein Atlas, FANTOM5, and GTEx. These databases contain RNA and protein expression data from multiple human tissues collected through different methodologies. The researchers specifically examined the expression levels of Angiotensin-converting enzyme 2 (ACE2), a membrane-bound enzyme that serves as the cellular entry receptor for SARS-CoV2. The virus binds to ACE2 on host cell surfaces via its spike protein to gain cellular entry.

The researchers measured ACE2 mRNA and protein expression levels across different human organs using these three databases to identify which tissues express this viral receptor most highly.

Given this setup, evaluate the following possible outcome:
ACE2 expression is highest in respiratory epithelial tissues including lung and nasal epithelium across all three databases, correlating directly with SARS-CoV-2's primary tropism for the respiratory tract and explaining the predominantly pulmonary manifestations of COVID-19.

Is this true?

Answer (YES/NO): NO